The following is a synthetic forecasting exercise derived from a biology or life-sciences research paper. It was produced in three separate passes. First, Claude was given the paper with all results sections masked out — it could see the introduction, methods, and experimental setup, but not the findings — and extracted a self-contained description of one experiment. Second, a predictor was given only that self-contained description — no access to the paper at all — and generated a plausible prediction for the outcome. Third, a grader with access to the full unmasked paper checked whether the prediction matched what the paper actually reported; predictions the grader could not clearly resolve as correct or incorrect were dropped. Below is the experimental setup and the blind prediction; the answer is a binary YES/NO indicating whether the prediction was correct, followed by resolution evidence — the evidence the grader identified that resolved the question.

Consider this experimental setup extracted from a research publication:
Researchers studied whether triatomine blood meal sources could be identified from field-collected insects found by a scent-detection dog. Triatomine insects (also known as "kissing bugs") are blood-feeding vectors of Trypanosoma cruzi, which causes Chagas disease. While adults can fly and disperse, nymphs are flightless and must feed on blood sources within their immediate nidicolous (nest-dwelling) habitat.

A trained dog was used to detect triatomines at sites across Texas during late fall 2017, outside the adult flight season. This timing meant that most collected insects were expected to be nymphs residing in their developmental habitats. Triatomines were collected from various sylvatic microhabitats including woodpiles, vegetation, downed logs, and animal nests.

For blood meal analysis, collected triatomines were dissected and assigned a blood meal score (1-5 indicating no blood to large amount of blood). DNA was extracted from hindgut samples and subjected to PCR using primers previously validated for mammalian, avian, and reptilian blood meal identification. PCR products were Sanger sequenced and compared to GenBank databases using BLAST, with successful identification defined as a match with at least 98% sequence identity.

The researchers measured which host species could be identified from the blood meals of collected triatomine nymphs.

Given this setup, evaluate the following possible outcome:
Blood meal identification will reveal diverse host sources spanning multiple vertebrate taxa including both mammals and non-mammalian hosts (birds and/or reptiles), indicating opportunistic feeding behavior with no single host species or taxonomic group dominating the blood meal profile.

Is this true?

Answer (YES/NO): NO